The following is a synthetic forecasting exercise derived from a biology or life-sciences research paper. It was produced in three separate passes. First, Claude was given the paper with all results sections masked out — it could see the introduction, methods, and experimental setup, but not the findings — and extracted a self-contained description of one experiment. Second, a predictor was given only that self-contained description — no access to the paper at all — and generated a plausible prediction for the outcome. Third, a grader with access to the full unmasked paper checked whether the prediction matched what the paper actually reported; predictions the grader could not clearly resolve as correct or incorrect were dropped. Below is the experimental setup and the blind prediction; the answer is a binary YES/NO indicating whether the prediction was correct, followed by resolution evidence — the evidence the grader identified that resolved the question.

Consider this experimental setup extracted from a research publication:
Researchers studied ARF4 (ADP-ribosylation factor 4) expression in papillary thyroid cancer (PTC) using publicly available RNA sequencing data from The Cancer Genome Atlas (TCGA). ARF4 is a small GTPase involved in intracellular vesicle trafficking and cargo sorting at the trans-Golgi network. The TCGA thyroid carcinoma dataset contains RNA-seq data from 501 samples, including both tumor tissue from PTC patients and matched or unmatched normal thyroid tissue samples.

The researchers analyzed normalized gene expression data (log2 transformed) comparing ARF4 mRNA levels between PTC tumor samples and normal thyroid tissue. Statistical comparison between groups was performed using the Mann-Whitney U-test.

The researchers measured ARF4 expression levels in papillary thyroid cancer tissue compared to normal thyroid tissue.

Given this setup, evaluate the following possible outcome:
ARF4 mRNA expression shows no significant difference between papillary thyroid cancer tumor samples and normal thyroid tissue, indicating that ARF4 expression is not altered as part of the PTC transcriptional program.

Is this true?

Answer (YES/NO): NO